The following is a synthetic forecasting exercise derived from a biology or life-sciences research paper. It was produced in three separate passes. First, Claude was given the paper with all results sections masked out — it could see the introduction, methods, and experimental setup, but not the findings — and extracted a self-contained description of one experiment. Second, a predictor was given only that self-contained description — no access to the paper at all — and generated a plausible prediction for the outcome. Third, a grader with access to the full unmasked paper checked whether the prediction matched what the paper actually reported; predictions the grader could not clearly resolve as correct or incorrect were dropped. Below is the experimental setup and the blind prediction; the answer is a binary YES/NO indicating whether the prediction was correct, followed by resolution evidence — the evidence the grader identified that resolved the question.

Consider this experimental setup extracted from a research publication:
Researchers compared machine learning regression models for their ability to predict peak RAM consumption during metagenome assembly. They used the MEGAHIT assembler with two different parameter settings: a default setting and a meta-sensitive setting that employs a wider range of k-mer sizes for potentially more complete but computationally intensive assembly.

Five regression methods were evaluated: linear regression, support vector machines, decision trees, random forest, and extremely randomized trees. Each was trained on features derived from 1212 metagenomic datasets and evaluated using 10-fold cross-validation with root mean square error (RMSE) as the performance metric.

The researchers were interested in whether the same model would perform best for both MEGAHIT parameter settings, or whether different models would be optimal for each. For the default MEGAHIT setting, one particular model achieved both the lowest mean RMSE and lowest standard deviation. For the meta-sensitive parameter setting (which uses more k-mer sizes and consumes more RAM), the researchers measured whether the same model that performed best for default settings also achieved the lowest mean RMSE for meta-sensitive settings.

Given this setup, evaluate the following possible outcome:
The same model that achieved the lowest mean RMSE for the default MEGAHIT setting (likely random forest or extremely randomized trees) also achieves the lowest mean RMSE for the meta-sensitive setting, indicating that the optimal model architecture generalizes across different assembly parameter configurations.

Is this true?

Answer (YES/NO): NO